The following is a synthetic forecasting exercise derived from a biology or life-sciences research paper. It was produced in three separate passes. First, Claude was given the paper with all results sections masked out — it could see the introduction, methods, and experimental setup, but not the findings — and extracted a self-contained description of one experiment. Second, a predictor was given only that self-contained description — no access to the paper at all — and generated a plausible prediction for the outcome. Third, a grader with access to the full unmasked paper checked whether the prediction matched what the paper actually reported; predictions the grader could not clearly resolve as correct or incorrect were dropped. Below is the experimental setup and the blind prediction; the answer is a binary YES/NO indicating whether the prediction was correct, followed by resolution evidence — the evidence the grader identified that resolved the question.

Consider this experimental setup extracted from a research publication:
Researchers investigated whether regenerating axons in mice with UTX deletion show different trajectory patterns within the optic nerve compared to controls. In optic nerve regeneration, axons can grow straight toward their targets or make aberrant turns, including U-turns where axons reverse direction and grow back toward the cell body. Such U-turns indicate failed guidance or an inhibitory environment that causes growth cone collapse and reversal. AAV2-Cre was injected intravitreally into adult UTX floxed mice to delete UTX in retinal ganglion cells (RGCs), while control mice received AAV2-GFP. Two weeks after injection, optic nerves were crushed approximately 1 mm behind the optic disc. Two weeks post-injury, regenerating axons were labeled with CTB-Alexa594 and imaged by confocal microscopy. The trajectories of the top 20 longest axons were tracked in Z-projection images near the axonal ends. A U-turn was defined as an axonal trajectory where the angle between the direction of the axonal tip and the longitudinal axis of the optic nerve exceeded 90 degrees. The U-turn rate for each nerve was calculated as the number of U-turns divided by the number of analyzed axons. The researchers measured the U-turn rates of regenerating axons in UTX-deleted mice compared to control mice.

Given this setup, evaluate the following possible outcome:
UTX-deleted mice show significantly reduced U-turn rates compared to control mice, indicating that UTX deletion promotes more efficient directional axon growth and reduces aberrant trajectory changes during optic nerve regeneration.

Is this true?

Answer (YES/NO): NO